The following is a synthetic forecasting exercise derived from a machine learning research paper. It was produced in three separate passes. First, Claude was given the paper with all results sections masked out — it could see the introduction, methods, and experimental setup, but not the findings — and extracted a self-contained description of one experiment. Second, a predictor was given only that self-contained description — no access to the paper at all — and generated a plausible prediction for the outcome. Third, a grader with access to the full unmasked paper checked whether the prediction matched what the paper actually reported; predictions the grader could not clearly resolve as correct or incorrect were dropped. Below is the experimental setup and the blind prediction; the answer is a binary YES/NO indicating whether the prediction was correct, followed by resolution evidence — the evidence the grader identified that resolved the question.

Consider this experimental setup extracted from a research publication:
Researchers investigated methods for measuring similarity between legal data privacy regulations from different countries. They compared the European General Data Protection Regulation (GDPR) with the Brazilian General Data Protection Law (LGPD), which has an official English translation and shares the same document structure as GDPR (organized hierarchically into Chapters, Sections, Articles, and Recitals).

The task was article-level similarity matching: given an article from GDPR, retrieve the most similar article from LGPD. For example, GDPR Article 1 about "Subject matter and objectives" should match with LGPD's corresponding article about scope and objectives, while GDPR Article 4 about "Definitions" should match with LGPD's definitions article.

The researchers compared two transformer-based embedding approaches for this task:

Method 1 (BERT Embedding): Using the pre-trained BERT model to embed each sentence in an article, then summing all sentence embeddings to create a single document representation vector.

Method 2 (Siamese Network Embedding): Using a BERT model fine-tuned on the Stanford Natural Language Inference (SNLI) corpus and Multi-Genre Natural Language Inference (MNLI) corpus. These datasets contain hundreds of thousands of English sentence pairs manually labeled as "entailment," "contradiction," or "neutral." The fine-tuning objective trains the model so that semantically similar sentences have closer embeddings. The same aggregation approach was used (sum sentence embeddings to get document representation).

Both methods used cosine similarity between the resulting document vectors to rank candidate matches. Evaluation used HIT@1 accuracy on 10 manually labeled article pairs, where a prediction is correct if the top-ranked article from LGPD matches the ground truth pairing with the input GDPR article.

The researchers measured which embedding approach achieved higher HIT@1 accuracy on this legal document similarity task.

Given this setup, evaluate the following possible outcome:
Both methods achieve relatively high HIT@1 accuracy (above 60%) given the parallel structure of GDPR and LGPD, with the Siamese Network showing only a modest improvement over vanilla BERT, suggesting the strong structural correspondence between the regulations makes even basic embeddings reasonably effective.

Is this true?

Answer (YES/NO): NO